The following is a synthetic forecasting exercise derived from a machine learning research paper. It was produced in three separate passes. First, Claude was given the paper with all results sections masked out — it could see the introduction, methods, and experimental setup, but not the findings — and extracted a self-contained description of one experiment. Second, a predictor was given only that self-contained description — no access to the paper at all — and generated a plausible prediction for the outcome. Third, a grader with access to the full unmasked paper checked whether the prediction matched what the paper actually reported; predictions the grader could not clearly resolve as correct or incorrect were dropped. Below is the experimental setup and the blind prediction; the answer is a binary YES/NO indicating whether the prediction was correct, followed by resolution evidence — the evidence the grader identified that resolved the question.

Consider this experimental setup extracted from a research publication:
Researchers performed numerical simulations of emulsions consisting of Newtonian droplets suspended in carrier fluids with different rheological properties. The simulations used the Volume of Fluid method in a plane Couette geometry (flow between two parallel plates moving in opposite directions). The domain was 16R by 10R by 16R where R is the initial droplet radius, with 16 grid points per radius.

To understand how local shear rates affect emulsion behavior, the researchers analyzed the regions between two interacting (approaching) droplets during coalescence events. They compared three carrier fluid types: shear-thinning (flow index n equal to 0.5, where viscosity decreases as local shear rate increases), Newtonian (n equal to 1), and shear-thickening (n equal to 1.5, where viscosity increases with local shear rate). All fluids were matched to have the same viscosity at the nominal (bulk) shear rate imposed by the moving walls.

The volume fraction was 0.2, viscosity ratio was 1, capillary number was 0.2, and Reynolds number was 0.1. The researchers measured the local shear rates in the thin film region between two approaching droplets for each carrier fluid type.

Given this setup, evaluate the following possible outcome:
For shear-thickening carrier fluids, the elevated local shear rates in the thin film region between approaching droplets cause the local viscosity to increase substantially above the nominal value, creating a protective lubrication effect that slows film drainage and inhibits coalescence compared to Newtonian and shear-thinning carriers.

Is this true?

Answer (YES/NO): YES